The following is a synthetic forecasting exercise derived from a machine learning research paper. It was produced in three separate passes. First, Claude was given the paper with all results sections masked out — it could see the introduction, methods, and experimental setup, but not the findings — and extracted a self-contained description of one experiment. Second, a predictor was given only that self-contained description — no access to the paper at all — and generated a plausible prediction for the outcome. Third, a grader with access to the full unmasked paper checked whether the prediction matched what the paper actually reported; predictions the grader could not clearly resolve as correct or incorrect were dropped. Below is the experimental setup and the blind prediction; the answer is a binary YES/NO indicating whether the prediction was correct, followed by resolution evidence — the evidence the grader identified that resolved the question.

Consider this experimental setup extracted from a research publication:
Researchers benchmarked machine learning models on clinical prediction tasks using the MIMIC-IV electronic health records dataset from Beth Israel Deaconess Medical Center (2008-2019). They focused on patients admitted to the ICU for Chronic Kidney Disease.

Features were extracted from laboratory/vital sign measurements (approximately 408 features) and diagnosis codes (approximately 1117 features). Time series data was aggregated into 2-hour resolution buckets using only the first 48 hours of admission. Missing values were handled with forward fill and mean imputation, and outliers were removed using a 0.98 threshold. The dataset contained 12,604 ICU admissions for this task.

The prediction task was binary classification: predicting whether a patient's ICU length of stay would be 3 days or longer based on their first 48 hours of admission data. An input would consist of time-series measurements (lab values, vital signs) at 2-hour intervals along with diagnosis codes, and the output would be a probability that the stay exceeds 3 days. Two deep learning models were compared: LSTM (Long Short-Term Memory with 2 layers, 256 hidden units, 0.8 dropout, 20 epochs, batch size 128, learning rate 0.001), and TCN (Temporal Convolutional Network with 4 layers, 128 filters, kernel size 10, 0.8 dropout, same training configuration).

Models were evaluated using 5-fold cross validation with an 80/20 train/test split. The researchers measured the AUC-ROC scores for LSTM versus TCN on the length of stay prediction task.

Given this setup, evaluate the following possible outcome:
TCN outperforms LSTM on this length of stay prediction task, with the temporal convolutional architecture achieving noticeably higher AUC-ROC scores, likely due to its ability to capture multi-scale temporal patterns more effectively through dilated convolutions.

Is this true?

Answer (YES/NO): NO